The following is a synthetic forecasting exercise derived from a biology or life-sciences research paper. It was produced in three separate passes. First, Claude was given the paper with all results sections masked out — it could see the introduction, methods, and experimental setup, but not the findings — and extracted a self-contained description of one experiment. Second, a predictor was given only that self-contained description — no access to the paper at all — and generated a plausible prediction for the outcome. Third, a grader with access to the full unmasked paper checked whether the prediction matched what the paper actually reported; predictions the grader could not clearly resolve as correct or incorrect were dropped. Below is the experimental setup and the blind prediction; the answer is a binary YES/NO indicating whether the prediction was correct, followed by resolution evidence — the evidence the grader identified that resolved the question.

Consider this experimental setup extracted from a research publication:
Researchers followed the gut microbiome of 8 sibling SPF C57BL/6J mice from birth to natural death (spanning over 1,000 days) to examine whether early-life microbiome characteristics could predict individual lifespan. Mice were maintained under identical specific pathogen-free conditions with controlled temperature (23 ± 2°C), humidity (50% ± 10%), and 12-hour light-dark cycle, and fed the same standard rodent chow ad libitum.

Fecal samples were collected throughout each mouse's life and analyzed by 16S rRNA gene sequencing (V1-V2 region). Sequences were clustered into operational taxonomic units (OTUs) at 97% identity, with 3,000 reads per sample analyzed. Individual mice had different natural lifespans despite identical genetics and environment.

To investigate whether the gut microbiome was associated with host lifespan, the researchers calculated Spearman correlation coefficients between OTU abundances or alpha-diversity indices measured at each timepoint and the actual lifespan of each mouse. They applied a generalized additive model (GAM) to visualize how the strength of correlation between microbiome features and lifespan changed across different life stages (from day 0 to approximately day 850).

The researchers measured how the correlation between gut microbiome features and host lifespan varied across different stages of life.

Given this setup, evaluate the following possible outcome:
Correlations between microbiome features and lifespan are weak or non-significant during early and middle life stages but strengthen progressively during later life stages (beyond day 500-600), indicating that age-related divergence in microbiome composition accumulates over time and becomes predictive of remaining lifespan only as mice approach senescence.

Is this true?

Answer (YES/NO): NO